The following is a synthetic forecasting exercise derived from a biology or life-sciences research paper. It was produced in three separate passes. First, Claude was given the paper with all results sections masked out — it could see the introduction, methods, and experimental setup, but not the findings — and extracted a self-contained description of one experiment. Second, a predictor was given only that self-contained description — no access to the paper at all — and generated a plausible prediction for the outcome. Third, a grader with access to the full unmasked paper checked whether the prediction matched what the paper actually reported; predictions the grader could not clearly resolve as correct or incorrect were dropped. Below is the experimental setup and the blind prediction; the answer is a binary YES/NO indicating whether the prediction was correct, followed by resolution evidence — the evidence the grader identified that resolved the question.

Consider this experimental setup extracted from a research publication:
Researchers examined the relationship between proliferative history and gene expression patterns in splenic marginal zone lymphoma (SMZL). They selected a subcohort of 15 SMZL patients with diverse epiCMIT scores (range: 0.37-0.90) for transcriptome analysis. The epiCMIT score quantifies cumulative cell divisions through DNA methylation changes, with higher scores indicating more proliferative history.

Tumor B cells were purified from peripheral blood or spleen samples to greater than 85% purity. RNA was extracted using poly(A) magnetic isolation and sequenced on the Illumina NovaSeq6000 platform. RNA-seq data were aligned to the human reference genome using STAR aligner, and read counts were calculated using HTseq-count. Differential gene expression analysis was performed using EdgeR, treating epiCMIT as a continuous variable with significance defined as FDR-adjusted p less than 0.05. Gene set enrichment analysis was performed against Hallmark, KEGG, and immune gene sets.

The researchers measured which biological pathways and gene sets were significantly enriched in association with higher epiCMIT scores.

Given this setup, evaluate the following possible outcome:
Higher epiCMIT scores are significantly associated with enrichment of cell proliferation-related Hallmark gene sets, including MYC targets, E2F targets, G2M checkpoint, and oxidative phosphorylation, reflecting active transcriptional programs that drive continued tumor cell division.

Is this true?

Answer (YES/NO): NO